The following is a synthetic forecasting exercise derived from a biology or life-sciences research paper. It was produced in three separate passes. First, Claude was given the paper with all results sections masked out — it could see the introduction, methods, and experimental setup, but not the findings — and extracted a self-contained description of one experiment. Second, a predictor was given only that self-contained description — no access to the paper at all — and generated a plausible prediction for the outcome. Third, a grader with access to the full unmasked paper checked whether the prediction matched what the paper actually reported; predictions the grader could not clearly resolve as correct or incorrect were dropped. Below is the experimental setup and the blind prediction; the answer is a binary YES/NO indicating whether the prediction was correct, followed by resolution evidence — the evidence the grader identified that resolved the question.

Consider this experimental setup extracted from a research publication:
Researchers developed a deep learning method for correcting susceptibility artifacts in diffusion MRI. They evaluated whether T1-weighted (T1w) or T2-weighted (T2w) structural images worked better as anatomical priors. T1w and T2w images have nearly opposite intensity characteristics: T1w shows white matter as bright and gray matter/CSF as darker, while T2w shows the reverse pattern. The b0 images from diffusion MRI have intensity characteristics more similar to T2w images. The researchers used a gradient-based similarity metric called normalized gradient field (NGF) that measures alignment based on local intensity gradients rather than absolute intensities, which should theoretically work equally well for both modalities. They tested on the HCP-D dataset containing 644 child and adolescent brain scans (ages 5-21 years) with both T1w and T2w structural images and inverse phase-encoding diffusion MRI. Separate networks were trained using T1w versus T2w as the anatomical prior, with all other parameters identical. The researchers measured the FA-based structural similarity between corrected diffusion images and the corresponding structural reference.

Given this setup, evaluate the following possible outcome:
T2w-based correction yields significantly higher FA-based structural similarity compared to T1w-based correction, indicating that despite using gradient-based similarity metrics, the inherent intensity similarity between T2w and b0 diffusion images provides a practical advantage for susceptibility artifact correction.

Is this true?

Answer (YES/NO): NO